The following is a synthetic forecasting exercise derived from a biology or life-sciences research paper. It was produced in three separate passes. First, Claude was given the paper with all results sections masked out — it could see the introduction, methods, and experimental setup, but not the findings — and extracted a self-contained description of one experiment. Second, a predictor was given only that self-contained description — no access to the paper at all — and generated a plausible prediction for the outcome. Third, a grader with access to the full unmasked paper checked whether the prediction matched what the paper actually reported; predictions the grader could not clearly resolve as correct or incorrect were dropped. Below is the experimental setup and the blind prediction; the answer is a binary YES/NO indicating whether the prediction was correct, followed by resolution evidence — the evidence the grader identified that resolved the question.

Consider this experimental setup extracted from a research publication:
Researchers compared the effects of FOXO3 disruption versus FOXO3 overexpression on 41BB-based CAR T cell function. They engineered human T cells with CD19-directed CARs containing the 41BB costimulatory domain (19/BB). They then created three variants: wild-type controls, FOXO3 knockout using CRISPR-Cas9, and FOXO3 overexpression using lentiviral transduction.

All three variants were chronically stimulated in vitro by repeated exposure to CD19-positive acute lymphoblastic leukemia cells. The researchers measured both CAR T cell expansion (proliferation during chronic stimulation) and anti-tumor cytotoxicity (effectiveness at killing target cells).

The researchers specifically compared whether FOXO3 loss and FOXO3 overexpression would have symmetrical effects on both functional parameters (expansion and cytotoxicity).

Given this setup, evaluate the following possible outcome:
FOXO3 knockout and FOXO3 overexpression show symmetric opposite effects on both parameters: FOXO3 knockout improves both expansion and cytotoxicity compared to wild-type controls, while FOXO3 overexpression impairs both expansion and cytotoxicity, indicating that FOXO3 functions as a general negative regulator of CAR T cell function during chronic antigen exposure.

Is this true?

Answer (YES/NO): NO